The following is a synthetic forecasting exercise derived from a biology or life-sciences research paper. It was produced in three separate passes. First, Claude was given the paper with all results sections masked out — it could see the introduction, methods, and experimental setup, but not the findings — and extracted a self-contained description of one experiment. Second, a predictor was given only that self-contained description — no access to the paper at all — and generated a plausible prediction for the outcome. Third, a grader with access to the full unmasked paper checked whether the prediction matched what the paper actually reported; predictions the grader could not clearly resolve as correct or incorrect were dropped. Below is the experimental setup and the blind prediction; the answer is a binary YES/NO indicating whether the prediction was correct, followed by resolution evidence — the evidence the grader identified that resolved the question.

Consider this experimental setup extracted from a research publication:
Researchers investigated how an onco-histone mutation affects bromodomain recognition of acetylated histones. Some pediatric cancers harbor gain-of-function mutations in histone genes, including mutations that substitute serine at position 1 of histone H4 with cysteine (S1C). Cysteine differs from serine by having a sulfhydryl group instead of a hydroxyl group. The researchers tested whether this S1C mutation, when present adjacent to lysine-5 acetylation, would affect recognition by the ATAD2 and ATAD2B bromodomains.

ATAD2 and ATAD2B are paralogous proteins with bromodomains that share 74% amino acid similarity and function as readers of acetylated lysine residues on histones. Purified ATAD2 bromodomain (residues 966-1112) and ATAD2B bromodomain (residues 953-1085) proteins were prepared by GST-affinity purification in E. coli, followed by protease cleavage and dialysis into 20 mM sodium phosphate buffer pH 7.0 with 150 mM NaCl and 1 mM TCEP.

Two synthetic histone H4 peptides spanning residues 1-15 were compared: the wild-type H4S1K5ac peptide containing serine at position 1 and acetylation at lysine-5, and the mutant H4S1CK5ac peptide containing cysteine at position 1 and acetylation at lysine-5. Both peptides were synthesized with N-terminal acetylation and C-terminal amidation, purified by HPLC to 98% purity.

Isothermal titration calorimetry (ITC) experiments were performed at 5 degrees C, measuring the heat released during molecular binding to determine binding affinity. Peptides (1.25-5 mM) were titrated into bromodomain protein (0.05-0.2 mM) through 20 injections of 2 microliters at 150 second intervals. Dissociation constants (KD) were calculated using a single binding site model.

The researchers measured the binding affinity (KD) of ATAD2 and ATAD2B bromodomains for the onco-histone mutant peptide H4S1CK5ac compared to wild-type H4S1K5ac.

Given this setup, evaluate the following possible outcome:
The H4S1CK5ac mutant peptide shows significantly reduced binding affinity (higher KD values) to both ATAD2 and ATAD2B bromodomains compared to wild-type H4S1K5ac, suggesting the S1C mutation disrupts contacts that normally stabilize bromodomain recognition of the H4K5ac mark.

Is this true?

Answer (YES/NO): NO